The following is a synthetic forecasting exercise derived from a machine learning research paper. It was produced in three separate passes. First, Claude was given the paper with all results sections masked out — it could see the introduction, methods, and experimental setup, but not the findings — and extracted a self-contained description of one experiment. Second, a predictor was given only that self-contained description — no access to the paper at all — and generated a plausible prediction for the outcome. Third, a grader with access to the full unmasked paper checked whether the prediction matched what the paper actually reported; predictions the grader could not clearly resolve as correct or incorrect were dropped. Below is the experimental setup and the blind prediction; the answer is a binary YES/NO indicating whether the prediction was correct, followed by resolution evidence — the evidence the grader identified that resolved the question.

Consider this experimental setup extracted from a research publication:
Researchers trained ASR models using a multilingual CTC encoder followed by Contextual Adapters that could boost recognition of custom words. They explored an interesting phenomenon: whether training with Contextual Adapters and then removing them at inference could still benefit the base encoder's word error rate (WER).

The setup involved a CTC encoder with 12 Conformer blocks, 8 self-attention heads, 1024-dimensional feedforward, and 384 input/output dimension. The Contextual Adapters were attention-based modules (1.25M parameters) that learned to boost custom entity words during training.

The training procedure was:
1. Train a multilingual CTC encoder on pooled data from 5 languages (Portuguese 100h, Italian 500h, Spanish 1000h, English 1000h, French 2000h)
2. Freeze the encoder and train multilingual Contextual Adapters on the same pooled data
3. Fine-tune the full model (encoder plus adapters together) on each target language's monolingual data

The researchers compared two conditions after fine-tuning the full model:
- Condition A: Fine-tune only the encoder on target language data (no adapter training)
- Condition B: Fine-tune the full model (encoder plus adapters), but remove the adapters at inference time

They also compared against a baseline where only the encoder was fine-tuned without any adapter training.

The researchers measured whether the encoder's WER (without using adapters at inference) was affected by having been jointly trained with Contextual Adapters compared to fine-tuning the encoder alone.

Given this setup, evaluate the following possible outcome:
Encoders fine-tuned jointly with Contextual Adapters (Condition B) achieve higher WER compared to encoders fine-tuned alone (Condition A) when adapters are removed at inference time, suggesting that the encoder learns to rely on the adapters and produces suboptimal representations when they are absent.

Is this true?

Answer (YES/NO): NO